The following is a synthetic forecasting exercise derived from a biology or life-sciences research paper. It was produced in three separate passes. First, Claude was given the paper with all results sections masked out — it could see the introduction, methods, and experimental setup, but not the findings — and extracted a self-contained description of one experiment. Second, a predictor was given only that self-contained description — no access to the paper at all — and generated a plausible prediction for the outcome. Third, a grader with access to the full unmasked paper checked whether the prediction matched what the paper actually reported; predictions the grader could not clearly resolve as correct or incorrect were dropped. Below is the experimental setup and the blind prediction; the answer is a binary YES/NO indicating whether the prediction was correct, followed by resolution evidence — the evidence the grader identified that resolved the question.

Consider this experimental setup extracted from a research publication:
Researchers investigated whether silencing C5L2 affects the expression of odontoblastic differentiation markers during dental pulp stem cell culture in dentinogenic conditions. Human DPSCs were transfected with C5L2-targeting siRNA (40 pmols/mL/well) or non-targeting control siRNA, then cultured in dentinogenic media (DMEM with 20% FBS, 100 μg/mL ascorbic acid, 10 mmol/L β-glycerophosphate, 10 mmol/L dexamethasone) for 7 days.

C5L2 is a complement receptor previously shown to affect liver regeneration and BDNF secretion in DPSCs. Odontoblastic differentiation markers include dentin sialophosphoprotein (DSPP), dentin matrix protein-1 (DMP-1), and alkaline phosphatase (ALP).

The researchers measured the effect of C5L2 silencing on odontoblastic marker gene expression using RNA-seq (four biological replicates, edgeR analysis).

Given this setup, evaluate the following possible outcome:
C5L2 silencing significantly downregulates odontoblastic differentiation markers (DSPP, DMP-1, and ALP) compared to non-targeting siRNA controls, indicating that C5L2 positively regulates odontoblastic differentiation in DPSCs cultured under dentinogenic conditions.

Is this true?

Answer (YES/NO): NO